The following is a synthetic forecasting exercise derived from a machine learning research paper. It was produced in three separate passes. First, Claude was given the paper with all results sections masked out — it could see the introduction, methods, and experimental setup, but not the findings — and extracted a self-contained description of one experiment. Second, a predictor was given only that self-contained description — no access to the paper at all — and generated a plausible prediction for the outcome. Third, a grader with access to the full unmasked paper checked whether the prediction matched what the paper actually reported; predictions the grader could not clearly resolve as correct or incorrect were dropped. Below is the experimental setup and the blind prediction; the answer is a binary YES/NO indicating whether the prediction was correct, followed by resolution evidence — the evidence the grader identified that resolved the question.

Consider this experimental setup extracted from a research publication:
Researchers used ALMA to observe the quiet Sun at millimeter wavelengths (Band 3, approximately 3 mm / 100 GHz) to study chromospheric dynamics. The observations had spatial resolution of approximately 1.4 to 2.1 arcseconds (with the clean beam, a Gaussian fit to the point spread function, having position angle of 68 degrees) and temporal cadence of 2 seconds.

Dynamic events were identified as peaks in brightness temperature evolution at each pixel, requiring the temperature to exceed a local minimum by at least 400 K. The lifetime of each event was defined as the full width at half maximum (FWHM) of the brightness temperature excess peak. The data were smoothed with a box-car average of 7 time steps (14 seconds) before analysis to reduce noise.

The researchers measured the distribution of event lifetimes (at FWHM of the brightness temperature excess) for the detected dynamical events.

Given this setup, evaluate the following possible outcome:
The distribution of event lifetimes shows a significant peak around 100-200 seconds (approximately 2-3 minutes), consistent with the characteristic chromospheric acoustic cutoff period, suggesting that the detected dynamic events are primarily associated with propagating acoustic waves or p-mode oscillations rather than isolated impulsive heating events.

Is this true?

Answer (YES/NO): NO